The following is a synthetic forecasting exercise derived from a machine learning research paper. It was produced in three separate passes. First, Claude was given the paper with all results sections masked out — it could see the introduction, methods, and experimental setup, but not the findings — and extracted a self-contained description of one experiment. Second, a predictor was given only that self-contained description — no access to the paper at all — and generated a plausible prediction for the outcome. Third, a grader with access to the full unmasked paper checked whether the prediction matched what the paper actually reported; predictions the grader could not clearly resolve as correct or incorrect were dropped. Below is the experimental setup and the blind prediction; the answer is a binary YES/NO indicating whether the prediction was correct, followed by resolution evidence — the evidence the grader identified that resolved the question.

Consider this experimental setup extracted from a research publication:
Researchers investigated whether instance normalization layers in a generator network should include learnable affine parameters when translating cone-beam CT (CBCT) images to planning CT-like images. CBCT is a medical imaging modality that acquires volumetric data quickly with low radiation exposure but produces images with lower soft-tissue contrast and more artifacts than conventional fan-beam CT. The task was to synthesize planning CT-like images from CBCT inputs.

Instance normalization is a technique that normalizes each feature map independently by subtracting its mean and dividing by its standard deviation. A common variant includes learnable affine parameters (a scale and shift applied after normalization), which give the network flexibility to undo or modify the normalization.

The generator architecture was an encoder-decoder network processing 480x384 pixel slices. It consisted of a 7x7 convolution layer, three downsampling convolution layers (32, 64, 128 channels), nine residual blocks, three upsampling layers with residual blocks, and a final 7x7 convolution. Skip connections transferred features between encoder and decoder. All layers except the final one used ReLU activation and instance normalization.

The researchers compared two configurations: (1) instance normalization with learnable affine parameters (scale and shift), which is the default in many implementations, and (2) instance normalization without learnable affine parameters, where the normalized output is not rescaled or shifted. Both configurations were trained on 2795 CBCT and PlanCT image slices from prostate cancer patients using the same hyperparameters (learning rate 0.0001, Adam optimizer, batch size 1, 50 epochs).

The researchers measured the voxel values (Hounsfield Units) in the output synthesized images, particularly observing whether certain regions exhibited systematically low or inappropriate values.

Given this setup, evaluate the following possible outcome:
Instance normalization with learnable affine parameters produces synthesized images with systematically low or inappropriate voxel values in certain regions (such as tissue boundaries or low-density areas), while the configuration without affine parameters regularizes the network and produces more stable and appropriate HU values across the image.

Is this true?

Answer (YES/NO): YES